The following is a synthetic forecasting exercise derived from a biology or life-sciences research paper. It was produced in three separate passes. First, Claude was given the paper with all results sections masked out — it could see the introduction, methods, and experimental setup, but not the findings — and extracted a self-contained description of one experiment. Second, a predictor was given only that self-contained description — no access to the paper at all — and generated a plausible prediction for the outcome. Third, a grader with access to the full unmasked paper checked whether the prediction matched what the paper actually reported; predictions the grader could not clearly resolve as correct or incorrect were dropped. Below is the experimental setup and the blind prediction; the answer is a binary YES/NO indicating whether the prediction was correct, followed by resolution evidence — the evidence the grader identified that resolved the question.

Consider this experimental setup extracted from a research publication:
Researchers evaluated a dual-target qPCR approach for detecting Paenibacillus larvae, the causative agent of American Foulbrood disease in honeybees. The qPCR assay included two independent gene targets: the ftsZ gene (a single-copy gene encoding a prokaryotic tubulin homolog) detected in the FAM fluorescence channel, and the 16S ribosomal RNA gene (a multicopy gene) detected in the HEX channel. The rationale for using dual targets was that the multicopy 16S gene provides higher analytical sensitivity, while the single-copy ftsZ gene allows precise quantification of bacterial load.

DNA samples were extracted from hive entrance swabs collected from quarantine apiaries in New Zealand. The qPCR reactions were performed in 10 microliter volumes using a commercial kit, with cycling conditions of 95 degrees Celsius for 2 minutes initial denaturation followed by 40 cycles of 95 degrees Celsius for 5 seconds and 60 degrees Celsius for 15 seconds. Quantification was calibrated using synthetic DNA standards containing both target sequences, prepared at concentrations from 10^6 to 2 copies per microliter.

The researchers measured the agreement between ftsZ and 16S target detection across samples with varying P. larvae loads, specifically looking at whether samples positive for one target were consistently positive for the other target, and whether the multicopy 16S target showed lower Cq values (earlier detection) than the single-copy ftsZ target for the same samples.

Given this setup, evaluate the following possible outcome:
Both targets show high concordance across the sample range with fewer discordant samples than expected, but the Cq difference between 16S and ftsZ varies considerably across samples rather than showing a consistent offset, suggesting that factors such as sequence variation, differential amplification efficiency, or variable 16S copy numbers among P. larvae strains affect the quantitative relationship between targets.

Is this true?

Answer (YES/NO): YES